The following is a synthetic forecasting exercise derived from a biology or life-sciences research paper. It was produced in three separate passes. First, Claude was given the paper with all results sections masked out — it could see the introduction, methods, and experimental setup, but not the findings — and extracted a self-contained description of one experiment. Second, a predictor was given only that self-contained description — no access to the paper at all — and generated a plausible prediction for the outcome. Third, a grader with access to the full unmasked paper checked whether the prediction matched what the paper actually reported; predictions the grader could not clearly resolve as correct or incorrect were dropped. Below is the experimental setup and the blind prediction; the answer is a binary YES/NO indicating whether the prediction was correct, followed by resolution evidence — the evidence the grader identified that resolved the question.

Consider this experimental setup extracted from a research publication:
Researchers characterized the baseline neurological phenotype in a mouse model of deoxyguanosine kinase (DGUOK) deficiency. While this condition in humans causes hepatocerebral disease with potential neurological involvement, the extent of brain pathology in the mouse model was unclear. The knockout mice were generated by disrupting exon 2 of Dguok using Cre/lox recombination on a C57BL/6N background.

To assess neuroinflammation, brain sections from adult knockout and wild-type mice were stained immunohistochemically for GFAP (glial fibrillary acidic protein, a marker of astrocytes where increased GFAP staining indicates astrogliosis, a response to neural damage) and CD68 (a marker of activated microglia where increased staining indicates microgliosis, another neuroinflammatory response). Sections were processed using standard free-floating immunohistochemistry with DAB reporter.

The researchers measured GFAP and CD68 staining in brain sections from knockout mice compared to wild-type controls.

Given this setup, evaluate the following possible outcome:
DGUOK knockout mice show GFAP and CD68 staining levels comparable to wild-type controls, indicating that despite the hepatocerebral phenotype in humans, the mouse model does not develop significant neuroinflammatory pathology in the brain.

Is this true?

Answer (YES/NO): NO